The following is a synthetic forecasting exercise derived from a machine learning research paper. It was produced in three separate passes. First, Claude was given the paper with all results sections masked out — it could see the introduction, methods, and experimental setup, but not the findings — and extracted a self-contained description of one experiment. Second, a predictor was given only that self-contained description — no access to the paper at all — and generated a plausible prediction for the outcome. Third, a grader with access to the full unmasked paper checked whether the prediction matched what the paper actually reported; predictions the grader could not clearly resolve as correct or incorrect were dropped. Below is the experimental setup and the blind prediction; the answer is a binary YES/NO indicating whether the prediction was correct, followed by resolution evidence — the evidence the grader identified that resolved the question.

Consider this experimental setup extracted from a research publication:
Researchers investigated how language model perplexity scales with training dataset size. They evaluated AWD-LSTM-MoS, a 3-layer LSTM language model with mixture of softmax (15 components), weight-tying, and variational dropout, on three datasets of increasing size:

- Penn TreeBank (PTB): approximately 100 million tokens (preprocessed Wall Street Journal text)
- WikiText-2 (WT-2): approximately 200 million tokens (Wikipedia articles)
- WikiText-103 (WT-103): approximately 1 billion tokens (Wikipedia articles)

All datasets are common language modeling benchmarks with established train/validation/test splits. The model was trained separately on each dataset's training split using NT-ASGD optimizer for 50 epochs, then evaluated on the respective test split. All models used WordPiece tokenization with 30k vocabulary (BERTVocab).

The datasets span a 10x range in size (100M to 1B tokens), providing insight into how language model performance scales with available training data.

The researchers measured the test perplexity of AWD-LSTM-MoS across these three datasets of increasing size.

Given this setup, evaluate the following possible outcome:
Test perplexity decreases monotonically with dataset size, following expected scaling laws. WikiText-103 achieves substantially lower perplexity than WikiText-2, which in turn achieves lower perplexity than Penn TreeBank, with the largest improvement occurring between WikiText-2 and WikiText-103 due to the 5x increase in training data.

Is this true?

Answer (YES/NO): NO